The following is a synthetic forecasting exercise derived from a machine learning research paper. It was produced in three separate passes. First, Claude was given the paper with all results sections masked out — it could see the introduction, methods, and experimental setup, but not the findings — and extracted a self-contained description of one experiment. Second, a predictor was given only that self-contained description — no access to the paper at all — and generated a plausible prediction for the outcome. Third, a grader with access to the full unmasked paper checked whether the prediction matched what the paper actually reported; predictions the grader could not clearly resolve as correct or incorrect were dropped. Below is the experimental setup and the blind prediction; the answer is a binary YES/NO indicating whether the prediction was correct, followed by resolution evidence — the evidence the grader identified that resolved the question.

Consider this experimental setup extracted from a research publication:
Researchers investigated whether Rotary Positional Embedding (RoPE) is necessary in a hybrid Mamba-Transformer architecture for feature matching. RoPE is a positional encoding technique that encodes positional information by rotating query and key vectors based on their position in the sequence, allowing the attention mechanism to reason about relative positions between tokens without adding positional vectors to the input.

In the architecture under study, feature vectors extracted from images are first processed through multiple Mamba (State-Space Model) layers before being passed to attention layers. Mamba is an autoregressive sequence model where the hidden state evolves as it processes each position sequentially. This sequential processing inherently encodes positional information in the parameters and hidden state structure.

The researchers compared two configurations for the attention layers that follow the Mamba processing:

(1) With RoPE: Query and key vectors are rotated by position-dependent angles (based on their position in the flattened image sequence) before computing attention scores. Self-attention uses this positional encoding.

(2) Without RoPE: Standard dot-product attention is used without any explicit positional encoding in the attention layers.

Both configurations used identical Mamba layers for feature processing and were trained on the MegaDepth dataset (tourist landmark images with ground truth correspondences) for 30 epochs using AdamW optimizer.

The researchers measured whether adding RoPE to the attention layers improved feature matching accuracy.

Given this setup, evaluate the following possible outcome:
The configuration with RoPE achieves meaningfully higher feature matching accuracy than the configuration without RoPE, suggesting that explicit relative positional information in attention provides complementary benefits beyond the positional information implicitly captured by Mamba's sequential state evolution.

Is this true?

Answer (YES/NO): NO